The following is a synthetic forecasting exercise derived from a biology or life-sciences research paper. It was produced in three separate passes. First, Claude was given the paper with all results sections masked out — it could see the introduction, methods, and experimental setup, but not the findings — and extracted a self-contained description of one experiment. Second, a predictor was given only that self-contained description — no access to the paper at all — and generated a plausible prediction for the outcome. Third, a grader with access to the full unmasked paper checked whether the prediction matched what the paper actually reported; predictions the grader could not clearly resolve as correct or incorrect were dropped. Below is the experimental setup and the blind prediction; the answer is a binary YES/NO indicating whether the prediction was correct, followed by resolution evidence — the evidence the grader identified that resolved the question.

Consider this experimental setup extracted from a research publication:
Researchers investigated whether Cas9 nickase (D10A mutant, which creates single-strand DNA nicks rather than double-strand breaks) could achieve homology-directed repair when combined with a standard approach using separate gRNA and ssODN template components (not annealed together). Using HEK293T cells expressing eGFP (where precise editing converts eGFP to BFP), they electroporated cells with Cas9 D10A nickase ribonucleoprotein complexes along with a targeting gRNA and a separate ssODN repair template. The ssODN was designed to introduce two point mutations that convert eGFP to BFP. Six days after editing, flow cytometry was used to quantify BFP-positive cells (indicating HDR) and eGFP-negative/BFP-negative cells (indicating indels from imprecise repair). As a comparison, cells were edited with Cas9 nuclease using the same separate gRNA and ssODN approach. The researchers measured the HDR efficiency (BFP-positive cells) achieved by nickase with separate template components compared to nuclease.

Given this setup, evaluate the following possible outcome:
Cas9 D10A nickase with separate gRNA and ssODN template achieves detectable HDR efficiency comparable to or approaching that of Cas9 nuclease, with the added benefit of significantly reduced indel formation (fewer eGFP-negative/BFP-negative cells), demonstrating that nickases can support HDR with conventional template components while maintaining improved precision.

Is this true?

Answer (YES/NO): NO